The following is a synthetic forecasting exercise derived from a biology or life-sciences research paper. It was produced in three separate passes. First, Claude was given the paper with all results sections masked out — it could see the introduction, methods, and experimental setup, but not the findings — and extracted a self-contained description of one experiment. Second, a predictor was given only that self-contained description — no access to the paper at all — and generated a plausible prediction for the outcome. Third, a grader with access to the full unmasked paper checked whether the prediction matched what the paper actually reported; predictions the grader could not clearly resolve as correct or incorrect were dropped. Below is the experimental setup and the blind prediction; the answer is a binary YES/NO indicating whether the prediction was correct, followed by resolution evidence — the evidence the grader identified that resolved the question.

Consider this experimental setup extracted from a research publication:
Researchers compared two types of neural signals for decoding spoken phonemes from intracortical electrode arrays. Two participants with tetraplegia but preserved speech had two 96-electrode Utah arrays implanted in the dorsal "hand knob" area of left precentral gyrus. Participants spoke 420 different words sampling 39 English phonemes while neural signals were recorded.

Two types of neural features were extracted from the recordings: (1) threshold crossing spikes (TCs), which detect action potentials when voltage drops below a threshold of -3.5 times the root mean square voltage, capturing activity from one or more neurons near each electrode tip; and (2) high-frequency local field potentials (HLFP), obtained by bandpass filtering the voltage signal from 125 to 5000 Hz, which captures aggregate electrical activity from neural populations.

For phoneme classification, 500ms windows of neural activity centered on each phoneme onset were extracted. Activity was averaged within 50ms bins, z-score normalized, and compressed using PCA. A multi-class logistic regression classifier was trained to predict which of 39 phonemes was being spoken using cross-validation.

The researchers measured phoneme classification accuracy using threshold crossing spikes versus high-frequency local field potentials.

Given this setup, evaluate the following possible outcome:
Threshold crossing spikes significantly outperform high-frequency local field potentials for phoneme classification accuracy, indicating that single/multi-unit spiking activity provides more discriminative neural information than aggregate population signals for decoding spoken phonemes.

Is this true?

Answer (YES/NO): NO